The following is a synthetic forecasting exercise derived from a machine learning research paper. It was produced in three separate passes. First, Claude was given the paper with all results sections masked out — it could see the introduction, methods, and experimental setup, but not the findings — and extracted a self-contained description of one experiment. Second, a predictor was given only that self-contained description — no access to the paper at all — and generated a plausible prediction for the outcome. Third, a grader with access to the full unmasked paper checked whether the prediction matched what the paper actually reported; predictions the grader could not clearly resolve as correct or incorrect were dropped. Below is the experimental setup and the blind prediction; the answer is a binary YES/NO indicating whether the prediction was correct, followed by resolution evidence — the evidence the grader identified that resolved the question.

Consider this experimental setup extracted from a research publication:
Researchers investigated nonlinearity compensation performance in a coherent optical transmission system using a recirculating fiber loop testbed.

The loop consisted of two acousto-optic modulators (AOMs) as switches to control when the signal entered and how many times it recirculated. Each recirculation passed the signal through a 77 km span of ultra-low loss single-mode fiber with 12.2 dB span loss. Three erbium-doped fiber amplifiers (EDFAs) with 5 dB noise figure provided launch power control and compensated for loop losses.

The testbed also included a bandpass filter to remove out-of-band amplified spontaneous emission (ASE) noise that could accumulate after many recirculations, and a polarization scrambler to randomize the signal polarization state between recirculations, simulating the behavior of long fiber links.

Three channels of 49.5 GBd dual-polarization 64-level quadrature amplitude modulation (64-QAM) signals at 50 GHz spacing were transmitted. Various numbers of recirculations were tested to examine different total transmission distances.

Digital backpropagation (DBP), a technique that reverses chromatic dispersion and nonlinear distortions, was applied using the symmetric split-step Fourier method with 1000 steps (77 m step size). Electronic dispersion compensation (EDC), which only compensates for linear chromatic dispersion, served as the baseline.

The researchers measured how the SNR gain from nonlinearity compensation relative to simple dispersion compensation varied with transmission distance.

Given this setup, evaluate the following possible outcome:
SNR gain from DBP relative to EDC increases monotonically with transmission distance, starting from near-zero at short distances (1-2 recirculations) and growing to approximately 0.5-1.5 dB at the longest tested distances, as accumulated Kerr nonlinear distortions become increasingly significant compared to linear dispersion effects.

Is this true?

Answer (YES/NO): NO